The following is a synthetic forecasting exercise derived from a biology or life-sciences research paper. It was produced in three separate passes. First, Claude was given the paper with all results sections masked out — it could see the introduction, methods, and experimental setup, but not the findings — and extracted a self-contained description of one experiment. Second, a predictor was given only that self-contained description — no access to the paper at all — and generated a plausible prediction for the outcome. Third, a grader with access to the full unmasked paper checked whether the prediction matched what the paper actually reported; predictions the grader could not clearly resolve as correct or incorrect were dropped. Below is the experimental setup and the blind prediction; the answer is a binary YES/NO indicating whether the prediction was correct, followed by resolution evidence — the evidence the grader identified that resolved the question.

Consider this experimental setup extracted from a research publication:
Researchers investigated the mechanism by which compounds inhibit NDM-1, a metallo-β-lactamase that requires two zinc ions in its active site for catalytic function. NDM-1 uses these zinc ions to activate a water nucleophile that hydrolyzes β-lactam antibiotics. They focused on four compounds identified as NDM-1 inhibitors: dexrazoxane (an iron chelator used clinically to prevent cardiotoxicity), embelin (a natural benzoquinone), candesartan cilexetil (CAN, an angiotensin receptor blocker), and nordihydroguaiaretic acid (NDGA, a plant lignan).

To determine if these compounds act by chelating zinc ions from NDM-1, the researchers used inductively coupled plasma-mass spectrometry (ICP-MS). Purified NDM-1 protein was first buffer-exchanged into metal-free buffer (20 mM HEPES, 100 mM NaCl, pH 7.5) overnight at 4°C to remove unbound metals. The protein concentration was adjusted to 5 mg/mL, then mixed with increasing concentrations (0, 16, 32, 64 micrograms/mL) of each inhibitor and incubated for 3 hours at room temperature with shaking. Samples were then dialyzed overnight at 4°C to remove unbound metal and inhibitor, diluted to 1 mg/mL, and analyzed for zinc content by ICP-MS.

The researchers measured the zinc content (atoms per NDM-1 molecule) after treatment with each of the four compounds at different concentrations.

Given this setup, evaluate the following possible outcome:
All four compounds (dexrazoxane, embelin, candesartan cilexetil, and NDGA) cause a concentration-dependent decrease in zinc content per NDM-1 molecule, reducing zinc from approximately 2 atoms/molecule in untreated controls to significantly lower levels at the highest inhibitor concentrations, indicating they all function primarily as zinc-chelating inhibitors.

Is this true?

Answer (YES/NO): NO